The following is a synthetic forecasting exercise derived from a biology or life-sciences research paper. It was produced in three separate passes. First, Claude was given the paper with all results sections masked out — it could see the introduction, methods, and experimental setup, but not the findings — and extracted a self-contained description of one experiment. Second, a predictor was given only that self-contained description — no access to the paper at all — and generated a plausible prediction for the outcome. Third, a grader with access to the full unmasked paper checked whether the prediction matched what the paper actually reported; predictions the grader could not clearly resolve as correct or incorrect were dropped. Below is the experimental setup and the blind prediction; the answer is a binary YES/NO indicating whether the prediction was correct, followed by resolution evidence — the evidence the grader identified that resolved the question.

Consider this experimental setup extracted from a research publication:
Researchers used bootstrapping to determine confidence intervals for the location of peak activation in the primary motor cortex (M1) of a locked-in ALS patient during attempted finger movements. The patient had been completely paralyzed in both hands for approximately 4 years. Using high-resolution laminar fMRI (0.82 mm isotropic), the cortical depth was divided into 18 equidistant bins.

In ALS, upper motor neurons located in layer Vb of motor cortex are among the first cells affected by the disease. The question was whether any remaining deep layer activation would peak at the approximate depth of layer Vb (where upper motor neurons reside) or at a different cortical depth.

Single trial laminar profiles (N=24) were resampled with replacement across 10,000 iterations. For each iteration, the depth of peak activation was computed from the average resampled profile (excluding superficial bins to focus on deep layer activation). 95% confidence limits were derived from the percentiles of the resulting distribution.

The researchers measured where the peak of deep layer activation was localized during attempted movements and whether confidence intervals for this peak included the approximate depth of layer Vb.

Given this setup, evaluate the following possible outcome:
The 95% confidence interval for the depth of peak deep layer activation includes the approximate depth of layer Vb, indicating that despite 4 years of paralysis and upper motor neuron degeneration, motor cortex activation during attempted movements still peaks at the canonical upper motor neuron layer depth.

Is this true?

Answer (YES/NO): YES